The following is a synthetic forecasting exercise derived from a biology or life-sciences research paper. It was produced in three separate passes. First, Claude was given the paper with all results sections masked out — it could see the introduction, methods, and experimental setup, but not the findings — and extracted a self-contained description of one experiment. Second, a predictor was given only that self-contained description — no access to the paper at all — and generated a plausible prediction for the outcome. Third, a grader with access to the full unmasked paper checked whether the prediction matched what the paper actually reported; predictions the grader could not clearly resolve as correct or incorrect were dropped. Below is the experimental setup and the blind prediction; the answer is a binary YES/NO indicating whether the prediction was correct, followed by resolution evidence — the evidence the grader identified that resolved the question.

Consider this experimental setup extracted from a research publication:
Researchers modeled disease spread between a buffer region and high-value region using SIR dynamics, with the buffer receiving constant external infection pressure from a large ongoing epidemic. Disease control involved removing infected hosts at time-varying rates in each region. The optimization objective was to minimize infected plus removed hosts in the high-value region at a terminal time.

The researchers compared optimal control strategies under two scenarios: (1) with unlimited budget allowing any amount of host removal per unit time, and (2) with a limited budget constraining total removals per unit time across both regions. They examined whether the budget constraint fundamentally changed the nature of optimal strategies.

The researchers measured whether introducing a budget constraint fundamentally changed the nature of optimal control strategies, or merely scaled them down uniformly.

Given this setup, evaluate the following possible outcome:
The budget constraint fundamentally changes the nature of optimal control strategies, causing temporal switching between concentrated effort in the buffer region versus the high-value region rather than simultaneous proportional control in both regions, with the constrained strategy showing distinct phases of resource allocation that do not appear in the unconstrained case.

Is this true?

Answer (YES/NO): YES